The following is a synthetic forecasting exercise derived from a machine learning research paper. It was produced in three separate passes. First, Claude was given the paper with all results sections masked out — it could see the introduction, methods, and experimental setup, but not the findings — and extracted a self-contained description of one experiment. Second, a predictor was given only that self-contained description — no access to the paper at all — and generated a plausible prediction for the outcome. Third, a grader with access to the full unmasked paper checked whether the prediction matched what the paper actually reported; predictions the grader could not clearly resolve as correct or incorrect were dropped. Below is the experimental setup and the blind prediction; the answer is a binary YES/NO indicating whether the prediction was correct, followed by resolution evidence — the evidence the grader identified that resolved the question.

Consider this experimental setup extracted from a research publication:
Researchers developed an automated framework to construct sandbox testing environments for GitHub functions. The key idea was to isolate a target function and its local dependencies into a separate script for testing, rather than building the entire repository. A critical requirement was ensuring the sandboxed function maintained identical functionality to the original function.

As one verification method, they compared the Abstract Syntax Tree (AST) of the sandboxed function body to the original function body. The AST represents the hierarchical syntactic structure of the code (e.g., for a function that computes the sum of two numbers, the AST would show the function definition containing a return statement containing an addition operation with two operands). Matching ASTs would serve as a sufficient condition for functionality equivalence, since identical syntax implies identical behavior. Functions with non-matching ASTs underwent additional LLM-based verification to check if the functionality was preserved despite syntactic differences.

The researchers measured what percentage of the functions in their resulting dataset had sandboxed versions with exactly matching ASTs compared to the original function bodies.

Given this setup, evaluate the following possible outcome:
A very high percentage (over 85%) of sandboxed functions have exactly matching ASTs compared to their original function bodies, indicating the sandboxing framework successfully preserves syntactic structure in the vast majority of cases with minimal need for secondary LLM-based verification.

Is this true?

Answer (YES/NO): NO